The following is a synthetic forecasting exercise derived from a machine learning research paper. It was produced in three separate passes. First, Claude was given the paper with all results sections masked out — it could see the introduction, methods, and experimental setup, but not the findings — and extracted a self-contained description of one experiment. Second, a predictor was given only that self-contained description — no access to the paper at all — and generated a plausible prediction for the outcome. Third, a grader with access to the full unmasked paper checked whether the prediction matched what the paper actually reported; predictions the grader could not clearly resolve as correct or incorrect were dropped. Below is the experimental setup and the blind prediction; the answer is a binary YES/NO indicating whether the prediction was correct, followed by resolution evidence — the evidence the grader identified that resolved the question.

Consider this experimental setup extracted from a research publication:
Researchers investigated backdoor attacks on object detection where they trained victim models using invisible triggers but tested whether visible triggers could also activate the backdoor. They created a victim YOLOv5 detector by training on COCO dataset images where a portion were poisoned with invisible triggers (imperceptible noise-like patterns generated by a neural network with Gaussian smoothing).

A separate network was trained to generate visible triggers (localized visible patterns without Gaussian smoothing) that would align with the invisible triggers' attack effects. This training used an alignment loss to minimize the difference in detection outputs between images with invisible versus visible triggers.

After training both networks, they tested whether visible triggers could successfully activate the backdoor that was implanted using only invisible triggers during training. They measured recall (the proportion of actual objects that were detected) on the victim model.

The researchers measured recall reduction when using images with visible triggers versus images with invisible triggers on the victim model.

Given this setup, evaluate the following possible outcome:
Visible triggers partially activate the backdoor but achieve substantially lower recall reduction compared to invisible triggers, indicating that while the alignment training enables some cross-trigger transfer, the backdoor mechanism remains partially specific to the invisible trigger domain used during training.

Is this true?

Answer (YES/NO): NO